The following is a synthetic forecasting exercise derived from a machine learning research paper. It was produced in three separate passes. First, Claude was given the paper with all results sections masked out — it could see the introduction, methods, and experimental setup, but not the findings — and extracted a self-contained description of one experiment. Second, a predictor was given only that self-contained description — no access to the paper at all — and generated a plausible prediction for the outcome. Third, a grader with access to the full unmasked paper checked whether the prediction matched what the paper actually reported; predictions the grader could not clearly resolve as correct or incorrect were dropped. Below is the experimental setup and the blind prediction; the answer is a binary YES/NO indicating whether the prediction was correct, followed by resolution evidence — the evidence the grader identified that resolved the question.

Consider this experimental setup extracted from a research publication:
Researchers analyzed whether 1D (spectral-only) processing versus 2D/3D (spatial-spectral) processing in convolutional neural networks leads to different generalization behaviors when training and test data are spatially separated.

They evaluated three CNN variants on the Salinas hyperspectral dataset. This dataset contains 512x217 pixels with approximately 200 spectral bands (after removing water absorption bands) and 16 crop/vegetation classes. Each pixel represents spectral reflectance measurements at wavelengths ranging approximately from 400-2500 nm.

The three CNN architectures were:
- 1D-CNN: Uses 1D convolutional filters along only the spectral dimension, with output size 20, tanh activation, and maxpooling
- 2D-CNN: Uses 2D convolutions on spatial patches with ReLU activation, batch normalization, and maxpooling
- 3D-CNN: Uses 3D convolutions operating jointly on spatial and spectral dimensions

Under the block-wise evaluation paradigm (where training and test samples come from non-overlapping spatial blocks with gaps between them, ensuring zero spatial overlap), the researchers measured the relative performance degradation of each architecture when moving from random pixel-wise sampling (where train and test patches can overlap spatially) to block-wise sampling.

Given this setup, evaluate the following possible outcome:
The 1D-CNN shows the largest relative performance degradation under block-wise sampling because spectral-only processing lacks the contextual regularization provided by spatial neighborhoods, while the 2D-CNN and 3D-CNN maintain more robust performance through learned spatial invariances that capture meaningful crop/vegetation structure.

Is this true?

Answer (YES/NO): NO